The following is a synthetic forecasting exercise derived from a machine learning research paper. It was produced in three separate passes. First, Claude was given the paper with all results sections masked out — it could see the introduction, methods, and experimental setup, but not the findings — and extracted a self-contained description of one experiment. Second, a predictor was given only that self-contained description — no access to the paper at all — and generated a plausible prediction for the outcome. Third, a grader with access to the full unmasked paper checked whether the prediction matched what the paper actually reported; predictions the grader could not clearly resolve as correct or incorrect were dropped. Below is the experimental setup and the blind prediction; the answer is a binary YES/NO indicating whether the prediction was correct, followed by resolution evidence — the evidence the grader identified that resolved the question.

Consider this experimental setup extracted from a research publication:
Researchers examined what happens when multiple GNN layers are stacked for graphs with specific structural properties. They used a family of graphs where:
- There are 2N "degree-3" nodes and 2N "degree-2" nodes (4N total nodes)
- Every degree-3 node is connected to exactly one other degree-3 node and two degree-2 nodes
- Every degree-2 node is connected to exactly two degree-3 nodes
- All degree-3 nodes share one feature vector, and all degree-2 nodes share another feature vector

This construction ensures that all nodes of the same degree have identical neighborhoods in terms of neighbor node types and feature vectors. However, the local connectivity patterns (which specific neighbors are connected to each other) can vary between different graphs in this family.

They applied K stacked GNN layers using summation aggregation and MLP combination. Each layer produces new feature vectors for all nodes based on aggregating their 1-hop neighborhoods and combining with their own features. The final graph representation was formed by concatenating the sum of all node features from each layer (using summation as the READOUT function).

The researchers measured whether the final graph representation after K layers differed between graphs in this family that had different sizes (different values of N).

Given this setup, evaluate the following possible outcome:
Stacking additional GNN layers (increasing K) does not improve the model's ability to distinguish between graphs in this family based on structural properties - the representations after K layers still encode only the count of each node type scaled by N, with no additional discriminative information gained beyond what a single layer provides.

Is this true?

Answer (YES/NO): YES